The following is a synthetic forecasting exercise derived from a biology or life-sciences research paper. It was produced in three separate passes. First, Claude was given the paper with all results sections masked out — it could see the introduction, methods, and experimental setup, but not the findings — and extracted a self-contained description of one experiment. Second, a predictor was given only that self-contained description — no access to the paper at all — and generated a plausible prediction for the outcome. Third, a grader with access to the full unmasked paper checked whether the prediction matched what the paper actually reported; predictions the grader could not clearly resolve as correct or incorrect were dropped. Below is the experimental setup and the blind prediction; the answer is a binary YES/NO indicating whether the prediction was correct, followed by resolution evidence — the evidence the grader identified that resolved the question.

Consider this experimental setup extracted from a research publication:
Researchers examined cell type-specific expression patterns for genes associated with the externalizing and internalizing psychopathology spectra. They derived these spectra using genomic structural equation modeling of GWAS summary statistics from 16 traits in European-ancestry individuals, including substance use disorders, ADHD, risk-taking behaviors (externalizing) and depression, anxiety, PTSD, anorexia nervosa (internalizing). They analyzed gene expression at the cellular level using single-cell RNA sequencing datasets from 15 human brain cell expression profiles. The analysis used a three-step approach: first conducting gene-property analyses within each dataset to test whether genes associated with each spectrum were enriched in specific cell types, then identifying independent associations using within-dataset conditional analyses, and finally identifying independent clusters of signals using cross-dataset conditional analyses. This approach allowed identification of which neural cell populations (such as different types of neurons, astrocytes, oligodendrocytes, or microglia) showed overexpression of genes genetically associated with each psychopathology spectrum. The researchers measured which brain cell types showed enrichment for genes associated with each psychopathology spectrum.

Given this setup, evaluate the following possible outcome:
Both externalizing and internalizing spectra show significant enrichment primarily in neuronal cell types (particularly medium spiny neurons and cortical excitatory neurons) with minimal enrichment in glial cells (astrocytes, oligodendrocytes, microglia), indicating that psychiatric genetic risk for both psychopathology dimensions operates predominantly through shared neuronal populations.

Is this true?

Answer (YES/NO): NO